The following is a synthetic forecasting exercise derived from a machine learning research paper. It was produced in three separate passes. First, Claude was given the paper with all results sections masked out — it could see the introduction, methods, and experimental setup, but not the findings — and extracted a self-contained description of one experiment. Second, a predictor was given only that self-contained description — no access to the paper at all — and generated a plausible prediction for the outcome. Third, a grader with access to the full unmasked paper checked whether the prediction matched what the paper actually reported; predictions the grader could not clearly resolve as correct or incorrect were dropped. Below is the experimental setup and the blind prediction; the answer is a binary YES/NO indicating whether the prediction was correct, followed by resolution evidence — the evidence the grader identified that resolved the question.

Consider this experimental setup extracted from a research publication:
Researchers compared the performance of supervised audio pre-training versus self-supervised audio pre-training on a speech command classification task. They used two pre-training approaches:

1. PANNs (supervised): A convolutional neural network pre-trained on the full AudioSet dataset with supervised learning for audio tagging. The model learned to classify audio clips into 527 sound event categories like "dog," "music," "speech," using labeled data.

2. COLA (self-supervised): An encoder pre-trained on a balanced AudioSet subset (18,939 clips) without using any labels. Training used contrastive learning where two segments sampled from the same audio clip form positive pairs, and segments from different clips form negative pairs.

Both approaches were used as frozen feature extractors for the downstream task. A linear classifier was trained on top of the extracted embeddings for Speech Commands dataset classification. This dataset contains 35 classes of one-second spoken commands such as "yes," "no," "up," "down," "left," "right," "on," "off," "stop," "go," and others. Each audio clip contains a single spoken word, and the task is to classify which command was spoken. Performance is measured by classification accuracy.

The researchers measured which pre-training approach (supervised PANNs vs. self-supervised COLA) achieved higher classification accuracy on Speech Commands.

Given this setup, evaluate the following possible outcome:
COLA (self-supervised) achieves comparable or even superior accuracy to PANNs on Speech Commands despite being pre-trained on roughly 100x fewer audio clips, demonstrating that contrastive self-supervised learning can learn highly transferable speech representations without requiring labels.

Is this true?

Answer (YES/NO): YES